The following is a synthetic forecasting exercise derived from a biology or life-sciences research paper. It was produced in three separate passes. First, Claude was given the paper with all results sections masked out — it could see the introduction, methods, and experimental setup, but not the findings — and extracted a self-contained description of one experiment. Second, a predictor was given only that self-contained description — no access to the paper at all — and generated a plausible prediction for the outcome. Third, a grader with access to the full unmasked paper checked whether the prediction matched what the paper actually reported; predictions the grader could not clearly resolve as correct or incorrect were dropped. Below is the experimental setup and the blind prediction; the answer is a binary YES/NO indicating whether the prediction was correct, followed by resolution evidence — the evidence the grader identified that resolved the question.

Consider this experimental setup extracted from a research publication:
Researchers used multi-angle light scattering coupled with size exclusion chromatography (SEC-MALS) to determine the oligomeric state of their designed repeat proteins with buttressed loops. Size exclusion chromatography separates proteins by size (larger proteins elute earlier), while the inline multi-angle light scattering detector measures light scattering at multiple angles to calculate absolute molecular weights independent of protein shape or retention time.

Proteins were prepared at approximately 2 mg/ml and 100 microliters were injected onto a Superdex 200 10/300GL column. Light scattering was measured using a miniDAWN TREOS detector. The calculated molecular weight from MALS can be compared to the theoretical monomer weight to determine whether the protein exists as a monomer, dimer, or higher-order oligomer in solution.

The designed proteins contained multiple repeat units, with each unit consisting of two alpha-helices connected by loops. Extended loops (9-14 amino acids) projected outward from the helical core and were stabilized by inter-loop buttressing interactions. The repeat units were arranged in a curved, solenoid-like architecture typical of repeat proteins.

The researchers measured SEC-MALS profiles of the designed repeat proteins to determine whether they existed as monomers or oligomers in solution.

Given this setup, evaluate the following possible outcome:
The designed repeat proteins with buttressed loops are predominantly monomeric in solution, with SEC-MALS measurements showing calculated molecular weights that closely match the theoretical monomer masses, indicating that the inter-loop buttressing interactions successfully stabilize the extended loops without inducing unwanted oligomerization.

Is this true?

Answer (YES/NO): YES